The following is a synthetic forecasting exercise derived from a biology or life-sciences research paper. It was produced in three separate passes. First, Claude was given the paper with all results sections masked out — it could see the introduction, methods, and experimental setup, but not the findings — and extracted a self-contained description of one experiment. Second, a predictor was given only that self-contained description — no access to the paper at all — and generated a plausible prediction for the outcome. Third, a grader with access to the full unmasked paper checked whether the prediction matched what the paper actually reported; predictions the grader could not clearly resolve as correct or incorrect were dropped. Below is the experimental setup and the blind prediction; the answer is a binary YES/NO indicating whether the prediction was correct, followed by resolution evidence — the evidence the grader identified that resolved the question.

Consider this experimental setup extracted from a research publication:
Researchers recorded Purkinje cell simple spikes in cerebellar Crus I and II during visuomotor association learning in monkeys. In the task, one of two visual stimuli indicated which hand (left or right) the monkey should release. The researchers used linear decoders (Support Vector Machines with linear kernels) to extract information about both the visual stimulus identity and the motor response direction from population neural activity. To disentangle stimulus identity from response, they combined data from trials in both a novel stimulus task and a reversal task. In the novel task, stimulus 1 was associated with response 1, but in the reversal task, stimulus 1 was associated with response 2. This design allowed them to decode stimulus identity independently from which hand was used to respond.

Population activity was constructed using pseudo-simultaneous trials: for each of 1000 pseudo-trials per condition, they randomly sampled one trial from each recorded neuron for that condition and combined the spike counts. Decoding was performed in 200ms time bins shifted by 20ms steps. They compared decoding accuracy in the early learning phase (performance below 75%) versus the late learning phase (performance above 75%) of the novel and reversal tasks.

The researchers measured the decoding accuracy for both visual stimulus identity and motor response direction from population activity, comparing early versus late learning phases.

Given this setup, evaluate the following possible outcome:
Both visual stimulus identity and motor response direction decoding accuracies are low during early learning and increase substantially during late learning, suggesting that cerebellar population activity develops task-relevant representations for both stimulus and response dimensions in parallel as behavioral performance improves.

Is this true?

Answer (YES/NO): YES